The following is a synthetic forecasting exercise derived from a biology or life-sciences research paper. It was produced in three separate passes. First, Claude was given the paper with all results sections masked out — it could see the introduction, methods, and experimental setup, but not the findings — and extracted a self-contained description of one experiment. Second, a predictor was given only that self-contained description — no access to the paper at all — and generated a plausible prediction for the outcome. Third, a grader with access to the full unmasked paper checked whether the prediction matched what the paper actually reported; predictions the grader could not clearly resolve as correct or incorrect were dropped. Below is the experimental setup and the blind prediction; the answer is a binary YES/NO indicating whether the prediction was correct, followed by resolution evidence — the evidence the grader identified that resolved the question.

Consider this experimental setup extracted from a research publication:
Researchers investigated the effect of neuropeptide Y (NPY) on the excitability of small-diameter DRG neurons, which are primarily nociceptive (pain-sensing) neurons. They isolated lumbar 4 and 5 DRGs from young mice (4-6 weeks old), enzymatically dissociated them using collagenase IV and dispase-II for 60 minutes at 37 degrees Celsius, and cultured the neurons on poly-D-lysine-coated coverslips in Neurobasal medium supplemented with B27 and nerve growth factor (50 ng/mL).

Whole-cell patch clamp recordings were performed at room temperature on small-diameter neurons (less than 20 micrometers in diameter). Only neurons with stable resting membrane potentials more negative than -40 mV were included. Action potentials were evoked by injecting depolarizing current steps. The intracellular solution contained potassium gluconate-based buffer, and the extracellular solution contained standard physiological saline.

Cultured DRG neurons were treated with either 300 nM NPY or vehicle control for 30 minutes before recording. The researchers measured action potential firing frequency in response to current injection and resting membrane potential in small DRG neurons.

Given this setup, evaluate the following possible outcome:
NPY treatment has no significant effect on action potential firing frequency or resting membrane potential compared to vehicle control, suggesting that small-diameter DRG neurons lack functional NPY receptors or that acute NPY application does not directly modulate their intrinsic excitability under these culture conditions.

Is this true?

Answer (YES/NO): NO